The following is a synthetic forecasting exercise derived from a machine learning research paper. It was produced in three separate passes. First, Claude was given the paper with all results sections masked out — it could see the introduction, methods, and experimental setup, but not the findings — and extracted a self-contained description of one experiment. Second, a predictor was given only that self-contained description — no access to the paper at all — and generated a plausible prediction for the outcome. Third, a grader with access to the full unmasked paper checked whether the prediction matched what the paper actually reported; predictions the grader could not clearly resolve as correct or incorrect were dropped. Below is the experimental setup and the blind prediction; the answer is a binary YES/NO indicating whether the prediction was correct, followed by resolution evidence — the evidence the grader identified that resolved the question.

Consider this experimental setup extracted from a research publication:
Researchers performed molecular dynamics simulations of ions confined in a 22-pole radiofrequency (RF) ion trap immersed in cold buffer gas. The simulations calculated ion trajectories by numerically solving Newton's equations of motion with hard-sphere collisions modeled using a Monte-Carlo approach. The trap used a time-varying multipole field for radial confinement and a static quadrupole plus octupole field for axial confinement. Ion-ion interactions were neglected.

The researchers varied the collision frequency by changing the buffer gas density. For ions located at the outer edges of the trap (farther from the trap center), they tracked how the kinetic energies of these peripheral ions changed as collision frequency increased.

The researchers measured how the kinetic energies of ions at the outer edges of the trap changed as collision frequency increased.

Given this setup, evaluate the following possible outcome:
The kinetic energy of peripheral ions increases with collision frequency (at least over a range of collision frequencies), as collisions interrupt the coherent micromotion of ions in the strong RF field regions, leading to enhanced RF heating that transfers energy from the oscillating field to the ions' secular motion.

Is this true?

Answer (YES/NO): YES